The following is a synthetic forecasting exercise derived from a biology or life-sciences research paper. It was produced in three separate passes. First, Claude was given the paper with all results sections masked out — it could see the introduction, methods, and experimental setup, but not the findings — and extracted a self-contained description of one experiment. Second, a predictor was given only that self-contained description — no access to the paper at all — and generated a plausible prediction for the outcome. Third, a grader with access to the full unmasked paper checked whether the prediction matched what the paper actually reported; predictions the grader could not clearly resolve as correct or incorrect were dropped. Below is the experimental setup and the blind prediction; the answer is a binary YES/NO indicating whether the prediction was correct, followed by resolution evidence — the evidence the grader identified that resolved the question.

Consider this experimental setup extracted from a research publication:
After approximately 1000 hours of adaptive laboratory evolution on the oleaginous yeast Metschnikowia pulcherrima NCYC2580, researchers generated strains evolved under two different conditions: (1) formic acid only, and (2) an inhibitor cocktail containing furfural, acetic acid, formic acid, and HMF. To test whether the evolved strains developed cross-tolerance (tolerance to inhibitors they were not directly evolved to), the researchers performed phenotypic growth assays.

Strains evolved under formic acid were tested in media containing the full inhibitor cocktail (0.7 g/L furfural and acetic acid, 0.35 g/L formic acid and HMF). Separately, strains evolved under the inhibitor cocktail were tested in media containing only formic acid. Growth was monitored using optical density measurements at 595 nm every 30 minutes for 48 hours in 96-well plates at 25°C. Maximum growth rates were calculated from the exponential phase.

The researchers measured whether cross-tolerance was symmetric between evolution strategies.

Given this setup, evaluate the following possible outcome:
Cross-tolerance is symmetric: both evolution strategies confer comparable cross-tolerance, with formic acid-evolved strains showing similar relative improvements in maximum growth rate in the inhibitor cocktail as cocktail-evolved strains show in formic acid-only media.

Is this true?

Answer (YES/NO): NO